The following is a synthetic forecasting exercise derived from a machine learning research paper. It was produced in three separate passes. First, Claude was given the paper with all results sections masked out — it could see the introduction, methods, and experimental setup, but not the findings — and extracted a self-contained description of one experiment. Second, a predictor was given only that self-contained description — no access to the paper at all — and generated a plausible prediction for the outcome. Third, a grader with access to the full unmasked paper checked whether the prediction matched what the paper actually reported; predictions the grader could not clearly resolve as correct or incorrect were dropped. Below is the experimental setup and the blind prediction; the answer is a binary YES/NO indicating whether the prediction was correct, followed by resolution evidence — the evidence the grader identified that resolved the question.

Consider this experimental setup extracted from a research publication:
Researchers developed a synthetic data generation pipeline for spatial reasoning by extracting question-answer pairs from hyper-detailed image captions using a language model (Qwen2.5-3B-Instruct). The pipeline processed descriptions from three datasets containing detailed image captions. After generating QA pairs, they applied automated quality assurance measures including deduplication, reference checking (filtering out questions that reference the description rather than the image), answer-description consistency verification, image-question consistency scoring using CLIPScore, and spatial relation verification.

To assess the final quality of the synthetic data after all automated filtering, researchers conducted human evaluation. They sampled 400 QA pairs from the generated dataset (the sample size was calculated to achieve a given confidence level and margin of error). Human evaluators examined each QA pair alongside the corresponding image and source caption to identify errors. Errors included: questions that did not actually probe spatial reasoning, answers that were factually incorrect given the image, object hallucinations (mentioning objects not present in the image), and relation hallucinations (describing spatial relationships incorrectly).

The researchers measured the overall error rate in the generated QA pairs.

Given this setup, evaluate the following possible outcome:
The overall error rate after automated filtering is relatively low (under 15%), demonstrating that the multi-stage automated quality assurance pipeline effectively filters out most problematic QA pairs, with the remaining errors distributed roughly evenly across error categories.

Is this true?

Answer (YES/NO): YES